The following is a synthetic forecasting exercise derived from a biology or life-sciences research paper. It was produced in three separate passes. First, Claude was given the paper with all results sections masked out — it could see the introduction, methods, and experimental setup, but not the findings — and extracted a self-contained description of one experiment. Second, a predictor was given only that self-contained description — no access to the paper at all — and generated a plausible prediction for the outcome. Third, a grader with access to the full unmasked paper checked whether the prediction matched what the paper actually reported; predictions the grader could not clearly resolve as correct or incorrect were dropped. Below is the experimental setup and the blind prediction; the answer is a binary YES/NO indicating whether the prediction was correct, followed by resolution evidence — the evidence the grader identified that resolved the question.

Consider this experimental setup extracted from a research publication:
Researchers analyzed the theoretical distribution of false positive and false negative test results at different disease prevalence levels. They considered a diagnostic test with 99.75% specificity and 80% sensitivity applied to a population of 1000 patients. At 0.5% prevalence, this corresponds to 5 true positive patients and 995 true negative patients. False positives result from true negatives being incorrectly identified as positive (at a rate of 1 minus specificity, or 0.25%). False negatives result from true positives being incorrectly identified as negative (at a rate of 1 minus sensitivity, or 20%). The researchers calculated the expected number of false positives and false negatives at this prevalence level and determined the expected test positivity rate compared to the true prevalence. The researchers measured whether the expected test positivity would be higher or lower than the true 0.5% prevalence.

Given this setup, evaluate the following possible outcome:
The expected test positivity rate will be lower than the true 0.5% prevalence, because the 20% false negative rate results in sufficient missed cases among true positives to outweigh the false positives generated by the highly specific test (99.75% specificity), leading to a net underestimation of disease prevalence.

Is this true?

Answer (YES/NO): NO